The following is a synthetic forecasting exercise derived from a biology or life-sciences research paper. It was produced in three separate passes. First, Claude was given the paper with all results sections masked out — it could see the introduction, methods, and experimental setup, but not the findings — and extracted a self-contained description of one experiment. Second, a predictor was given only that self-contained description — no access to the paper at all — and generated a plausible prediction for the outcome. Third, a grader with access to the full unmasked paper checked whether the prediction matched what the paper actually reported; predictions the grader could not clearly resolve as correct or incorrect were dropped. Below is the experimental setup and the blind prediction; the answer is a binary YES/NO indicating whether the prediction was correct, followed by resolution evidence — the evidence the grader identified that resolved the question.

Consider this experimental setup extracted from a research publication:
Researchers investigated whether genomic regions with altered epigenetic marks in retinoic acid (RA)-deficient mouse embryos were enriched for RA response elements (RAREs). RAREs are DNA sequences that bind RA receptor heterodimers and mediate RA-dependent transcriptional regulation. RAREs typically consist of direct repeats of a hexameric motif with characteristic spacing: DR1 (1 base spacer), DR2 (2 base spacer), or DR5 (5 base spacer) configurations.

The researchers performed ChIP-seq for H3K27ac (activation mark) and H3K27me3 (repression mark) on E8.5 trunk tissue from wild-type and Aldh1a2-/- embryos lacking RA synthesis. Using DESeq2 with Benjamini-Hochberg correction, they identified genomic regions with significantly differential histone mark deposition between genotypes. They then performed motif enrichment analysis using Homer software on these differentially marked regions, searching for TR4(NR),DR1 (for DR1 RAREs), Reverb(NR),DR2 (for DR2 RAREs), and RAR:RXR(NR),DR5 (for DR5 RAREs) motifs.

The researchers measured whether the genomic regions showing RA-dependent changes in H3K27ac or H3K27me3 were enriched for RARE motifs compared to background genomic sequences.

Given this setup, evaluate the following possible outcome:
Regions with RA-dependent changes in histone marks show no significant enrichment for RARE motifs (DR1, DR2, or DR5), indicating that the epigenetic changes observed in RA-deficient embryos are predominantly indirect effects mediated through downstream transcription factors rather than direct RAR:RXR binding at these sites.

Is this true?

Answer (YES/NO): NO